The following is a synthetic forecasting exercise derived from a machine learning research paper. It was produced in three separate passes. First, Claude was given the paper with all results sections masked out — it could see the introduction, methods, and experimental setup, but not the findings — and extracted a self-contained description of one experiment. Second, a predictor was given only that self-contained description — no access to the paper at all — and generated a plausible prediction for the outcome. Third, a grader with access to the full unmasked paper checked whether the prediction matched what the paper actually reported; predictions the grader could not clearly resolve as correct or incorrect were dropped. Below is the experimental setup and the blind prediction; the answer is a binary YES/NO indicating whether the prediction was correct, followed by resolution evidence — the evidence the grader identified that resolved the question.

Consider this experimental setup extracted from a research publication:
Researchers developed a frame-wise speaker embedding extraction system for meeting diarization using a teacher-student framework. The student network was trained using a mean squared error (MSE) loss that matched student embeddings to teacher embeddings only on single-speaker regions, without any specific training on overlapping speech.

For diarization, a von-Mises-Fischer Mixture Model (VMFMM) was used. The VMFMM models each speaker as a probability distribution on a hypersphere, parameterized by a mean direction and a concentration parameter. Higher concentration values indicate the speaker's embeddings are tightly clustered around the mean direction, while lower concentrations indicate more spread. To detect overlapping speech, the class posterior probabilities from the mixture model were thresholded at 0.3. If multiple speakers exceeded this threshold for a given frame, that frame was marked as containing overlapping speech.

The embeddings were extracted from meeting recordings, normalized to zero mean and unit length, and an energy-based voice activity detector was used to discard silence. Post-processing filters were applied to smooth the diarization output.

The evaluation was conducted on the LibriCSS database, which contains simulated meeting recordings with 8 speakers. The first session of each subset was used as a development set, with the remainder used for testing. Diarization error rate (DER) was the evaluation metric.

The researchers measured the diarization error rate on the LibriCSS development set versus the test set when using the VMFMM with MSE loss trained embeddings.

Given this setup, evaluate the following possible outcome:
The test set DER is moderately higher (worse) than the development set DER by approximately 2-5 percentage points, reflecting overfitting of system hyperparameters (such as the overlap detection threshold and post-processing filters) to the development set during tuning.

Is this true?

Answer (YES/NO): NO